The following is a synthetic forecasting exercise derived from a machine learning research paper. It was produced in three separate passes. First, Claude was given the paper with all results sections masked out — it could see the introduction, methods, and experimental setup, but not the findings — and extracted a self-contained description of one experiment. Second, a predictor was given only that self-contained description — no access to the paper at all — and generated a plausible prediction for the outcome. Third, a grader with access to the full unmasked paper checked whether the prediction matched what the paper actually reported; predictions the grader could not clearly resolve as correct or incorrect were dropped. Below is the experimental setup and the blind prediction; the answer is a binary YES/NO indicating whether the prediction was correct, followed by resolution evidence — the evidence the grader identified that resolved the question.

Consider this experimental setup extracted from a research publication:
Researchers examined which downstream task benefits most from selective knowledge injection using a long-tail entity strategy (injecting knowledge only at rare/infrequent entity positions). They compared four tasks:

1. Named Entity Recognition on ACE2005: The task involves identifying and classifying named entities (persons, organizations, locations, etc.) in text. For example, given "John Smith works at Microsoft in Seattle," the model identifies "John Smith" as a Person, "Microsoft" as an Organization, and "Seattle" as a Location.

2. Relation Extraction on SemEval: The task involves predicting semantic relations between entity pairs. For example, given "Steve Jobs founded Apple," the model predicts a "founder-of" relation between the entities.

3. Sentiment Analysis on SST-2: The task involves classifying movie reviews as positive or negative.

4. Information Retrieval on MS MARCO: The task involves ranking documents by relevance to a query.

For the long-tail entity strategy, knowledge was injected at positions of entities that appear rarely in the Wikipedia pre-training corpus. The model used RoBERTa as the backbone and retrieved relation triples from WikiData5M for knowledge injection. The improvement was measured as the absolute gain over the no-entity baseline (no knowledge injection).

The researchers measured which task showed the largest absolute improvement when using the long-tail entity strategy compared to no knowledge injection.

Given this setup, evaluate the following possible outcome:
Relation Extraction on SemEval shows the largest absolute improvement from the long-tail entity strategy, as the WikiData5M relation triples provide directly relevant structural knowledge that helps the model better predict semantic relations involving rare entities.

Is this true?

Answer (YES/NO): YES